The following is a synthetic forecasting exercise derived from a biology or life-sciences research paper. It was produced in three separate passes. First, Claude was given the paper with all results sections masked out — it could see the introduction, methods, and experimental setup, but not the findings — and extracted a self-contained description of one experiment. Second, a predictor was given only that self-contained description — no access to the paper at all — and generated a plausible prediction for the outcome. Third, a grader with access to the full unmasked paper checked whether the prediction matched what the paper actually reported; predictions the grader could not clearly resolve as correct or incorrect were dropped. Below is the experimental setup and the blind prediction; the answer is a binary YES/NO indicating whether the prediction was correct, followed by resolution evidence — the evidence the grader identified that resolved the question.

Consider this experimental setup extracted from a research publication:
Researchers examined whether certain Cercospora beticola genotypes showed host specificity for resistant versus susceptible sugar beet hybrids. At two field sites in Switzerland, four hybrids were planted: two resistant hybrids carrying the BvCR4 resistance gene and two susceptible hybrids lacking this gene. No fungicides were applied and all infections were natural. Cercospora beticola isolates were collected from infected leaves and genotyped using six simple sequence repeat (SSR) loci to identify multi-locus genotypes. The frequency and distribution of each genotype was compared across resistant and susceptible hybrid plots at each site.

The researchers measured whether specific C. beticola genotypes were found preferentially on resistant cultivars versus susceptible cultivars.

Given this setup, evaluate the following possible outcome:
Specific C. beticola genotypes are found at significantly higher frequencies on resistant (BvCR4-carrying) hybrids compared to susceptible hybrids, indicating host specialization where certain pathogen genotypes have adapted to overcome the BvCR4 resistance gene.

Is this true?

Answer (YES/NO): YES